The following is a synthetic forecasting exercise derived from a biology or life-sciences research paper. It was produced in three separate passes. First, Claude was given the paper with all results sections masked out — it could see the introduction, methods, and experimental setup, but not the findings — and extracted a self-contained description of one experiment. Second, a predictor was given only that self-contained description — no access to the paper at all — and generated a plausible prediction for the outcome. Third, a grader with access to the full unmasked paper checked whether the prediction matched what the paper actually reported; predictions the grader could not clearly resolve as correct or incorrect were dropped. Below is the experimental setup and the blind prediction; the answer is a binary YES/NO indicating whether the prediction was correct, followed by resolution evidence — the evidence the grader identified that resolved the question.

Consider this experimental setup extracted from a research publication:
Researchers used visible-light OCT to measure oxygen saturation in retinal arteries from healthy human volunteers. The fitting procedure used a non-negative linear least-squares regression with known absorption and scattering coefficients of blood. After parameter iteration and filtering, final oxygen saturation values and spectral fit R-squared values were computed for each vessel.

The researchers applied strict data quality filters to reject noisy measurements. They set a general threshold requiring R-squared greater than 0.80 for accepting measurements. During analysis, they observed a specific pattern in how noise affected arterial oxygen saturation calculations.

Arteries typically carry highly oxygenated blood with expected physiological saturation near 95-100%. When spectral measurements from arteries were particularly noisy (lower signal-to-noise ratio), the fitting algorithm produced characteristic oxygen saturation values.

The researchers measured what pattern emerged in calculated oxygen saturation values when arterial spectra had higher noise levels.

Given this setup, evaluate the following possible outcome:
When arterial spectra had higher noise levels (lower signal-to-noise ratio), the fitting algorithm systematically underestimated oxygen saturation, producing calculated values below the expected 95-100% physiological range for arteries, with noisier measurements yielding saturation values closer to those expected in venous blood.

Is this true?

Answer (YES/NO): NO